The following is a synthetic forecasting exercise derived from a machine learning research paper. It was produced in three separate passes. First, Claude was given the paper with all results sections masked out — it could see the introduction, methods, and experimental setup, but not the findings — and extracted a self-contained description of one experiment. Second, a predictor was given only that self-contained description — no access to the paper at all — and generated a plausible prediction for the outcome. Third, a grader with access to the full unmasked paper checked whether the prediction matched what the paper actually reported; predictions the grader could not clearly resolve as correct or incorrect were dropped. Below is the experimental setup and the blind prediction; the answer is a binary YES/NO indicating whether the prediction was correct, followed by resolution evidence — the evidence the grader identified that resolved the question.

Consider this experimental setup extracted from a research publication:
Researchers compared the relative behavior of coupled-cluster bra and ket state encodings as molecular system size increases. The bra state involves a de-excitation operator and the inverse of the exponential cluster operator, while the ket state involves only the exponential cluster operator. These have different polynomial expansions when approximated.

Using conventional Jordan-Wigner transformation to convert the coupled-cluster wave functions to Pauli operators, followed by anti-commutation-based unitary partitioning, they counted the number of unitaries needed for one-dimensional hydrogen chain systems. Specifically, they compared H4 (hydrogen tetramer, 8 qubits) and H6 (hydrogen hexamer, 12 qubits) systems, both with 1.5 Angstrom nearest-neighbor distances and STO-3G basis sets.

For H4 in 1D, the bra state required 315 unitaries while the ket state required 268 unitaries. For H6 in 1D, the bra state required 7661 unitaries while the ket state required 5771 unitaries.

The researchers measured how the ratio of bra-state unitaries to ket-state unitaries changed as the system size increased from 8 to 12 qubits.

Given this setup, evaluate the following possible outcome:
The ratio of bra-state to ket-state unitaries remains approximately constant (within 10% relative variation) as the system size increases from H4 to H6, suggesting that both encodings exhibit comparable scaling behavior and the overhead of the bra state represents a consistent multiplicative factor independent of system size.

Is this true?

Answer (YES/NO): NO